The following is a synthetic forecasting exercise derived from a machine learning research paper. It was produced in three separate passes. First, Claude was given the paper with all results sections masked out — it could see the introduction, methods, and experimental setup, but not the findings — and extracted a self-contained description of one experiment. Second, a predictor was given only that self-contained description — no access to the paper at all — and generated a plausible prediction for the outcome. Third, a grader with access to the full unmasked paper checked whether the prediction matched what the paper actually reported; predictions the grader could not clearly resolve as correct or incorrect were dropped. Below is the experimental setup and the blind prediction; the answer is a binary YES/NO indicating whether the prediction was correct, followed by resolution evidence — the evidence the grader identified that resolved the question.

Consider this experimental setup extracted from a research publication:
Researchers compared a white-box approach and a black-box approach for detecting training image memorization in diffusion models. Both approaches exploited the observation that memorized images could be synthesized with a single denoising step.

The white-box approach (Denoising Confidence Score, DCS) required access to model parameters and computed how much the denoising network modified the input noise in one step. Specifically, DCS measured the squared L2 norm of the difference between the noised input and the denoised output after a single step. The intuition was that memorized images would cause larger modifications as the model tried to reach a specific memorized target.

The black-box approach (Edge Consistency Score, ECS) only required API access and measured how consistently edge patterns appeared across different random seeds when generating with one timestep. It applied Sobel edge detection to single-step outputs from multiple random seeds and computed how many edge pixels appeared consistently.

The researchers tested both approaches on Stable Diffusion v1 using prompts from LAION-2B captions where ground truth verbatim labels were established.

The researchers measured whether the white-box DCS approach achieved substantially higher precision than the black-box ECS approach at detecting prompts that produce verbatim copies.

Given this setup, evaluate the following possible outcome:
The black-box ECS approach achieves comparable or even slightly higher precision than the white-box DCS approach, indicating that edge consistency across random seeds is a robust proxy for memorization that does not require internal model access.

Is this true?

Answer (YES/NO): NO